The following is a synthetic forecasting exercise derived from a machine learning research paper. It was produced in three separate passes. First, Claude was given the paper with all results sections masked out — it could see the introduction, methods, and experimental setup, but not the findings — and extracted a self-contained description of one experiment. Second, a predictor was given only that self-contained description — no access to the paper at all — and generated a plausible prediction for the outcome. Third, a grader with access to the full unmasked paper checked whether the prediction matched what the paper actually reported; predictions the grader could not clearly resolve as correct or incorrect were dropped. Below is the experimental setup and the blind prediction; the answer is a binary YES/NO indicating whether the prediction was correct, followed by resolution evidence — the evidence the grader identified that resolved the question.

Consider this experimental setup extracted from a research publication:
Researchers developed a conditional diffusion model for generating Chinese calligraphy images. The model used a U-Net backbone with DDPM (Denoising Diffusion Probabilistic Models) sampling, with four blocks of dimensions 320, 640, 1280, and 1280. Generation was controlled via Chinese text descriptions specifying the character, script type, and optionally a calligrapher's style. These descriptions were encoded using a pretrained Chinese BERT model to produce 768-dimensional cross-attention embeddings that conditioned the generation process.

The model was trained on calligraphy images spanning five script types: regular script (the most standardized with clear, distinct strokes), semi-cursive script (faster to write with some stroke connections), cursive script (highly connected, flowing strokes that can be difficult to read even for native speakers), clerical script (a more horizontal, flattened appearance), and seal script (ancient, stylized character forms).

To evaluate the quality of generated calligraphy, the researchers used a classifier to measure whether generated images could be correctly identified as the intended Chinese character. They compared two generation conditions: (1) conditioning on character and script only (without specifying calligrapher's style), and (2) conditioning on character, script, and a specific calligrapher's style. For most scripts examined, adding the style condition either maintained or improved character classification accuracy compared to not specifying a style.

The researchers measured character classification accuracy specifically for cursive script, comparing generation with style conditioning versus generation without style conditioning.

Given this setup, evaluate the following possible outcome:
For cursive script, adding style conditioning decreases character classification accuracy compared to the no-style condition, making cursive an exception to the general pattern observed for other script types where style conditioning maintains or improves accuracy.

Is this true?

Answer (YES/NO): YES